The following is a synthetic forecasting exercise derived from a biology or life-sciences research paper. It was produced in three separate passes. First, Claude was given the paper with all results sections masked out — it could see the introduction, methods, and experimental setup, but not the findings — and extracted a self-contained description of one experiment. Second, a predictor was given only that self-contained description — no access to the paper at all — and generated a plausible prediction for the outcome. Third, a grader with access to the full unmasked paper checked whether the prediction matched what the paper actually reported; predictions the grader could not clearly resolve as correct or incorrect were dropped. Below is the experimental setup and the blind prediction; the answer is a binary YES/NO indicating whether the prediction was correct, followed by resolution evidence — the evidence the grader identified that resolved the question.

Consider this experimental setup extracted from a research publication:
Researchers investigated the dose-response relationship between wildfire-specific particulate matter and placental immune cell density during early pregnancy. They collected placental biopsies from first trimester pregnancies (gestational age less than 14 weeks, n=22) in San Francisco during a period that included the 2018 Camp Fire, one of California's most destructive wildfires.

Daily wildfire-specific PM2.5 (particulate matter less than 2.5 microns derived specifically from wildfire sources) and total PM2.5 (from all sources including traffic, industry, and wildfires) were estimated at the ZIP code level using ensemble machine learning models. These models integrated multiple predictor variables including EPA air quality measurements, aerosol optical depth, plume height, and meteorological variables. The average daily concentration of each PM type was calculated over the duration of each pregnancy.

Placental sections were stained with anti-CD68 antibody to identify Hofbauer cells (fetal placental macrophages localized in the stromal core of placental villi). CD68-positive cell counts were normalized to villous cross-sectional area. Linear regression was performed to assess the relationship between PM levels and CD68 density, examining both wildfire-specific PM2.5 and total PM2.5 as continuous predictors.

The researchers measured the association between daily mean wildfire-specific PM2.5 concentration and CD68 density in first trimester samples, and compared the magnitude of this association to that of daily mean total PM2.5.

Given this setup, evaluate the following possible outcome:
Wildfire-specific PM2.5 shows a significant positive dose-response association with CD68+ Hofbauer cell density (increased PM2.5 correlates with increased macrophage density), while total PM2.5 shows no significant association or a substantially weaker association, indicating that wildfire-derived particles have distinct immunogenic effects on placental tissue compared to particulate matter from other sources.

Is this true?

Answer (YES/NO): NO